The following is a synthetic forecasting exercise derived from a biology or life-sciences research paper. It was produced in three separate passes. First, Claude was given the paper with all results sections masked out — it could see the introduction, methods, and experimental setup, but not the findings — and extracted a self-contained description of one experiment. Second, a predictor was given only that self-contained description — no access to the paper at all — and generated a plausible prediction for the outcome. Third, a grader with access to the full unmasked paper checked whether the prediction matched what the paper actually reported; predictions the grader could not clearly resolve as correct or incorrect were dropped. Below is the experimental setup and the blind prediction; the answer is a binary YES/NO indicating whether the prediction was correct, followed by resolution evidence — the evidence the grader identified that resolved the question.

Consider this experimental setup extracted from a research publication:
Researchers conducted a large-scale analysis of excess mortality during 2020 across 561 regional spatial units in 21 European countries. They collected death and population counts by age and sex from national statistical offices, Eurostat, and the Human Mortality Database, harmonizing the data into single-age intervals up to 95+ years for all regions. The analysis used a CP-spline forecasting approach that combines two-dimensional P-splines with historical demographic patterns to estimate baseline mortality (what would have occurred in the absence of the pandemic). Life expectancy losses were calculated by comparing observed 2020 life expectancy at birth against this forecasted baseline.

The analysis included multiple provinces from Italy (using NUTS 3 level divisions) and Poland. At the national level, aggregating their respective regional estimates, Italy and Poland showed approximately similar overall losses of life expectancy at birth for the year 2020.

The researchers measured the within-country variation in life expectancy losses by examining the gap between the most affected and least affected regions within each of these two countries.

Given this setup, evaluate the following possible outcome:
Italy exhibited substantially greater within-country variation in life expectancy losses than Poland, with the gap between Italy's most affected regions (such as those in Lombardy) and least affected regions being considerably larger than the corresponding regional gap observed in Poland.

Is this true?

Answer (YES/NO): YES